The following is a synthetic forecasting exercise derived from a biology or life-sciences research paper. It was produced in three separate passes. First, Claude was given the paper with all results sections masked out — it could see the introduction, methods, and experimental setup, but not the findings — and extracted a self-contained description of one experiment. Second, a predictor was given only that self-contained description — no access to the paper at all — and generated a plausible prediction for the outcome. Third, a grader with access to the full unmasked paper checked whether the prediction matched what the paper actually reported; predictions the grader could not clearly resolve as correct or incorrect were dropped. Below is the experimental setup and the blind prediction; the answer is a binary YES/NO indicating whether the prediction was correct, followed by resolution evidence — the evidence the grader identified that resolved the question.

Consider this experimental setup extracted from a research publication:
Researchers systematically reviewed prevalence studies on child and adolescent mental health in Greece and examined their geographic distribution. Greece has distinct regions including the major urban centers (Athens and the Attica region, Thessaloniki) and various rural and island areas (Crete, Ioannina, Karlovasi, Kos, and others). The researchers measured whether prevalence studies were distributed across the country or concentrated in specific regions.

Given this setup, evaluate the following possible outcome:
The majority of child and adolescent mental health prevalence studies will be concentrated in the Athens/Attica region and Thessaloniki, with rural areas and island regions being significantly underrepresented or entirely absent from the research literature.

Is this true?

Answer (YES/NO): NO